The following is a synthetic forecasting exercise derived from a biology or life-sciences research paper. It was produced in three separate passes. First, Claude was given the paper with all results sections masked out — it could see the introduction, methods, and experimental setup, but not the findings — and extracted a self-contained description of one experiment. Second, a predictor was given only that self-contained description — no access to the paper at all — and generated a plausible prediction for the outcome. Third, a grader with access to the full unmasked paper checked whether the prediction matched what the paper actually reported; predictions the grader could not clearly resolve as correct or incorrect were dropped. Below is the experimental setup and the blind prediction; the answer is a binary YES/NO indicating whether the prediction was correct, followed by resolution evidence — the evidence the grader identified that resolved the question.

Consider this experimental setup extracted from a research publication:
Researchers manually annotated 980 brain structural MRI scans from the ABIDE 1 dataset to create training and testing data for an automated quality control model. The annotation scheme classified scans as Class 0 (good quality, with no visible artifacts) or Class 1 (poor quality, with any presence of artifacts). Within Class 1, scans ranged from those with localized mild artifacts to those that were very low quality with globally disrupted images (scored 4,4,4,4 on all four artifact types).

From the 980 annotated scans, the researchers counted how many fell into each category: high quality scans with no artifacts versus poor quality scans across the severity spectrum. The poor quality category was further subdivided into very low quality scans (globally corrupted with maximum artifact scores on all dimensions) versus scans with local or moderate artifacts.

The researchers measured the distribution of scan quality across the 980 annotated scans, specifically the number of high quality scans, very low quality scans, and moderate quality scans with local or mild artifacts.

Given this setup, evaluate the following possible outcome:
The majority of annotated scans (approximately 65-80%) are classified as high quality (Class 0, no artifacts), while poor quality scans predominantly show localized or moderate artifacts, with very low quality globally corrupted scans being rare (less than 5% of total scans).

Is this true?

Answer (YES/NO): NO